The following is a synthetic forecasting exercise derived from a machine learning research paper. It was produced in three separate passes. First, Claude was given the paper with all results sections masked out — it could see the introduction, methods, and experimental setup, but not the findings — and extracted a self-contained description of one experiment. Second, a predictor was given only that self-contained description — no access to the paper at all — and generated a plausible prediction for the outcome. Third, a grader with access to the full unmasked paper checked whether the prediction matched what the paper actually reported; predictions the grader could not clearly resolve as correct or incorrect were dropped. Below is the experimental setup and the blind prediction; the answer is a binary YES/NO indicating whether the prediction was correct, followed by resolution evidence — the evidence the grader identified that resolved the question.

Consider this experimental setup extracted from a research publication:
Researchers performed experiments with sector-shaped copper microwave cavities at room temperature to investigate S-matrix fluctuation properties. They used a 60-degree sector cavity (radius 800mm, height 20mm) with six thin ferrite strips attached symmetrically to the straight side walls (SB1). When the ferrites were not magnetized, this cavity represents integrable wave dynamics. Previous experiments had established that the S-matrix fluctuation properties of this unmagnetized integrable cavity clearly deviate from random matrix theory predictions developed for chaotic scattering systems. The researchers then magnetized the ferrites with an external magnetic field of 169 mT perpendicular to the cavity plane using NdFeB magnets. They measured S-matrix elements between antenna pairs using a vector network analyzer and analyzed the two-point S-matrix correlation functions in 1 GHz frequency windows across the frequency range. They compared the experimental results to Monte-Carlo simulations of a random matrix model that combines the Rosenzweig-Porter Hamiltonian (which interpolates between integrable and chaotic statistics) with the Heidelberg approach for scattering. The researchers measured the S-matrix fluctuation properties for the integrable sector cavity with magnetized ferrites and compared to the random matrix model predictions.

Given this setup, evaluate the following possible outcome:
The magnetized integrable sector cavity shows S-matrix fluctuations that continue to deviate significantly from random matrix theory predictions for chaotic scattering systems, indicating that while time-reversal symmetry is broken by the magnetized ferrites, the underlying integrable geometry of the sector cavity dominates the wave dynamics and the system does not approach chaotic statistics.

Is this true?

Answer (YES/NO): NO